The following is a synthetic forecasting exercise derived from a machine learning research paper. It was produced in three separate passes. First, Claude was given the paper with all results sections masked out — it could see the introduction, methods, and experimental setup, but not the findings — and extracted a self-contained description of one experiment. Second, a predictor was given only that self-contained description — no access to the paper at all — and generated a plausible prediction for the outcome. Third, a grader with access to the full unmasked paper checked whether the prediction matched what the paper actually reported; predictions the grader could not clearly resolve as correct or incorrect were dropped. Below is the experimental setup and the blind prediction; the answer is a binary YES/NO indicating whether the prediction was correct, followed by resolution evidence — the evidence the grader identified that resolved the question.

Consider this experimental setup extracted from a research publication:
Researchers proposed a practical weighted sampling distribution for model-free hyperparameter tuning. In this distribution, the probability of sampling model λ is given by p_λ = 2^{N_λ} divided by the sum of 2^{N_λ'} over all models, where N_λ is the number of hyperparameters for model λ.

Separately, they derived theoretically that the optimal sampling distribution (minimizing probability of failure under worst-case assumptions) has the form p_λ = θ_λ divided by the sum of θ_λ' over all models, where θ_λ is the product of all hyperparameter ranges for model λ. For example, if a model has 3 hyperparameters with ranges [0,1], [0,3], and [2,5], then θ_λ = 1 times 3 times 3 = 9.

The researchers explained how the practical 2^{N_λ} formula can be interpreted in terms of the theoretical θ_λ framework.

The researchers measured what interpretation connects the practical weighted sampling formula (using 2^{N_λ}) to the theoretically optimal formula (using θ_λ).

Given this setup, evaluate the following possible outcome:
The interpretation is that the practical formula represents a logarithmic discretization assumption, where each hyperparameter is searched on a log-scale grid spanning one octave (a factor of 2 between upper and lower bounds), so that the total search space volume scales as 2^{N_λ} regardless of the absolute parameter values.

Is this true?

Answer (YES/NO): NO